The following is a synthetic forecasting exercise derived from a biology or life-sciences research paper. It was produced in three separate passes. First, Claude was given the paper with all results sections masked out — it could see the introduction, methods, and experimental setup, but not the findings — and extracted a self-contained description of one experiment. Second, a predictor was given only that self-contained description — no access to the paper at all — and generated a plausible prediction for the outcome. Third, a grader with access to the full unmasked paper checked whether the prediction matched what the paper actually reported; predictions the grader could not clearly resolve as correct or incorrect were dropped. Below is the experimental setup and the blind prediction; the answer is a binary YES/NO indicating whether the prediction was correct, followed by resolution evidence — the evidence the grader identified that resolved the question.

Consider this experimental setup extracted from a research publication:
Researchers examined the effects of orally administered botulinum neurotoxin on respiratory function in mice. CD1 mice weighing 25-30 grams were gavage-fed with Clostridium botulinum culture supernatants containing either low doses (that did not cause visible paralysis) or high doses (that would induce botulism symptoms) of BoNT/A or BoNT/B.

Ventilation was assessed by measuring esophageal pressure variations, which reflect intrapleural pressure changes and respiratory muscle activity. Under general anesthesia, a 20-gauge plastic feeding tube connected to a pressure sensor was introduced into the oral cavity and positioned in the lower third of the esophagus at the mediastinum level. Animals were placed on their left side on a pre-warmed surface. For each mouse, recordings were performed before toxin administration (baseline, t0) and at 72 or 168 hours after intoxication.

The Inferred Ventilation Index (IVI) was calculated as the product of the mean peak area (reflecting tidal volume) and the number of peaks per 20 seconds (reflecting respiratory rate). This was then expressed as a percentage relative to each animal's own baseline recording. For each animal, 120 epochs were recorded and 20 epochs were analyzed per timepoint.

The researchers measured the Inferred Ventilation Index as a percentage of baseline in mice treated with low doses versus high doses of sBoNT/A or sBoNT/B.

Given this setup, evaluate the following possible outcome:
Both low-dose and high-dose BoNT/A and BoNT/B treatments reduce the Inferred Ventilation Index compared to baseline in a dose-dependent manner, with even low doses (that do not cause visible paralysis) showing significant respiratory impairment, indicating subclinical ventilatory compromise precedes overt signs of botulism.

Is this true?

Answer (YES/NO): NO